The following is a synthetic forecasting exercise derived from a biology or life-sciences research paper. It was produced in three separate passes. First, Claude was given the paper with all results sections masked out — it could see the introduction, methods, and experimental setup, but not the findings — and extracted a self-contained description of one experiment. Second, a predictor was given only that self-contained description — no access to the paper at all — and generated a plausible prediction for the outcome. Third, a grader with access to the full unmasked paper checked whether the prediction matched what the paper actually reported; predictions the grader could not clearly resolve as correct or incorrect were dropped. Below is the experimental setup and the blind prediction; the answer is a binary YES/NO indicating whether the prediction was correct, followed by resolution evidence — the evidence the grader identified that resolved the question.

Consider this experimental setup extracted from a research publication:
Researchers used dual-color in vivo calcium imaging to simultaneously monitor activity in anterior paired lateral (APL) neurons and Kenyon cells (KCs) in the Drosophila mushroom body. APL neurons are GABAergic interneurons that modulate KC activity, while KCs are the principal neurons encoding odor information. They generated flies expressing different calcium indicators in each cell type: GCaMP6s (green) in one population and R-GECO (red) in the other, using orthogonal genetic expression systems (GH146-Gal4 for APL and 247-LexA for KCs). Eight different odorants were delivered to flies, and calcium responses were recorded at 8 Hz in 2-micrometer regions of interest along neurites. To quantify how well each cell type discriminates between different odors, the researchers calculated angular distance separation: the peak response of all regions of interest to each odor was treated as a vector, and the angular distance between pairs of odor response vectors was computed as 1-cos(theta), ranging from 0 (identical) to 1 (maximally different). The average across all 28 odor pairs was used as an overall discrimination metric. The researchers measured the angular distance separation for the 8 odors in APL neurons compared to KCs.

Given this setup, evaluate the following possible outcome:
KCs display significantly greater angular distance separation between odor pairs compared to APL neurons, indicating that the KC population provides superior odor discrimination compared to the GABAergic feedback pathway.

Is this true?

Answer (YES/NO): YES